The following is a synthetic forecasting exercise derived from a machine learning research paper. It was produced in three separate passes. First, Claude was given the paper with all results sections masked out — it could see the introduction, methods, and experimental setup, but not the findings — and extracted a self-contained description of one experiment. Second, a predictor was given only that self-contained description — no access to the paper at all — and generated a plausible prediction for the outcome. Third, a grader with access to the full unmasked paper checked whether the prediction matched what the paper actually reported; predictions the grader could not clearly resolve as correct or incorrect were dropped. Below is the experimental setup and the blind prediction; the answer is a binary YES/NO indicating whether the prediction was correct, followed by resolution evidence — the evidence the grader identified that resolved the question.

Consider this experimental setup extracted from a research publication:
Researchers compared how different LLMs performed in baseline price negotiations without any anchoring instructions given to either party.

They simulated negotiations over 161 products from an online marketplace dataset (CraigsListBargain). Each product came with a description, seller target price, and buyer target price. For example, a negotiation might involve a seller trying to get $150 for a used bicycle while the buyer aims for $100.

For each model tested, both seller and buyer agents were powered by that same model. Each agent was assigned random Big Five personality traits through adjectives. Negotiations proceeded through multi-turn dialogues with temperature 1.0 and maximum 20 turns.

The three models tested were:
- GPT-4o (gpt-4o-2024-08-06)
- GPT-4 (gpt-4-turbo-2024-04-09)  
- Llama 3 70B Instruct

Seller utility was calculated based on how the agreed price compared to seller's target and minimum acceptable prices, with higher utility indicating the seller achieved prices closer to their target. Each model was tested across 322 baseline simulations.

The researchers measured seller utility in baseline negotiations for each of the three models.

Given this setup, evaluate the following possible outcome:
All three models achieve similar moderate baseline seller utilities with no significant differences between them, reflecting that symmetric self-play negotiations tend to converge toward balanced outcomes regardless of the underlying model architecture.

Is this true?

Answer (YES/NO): NO